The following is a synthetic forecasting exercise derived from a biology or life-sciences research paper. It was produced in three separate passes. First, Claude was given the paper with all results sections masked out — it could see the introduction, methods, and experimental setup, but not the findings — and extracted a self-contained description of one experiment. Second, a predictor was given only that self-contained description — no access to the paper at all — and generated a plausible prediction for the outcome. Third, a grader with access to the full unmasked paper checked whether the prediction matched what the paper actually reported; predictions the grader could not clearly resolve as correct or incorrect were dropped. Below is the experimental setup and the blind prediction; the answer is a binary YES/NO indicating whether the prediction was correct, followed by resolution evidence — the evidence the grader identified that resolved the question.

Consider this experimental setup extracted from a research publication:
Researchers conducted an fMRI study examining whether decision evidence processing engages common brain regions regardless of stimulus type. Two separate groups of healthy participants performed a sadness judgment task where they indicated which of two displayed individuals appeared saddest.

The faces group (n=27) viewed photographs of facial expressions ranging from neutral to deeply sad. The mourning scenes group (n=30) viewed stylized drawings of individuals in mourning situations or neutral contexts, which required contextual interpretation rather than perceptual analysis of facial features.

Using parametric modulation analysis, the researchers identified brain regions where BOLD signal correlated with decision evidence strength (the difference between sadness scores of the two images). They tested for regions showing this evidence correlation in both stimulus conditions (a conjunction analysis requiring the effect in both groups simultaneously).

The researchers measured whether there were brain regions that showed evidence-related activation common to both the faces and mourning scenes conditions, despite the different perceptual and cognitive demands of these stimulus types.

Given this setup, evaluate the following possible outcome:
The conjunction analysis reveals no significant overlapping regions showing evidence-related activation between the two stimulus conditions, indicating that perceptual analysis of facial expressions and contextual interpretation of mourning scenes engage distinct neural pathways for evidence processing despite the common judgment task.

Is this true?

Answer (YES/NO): NO